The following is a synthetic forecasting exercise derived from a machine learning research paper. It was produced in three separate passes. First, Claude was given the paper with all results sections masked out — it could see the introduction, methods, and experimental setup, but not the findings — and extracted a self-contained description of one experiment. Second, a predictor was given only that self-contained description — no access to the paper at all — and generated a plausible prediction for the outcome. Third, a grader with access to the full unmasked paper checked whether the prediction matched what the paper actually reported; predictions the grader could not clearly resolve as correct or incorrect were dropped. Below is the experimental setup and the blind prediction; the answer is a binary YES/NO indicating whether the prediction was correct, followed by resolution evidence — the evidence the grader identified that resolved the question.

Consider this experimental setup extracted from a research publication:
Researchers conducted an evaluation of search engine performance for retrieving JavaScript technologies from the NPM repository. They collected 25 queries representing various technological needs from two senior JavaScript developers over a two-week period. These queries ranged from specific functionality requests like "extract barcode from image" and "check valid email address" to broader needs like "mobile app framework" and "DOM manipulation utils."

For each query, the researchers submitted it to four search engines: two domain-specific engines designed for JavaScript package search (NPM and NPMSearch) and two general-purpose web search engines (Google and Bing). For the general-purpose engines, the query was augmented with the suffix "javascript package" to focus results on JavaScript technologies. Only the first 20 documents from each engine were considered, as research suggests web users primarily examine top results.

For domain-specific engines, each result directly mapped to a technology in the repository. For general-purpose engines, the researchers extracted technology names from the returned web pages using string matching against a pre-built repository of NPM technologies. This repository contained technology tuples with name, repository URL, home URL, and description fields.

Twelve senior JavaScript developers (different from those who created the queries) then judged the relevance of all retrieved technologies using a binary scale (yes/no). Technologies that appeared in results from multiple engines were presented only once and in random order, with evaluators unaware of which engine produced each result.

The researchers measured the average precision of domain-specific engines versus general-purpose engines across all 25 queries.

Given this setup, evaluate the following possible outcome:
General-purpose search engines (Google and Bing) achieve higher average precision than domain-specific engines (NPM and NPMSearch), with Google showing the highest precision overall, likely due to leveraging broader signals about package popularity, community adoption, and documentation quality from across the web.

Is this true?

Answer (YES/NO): NO